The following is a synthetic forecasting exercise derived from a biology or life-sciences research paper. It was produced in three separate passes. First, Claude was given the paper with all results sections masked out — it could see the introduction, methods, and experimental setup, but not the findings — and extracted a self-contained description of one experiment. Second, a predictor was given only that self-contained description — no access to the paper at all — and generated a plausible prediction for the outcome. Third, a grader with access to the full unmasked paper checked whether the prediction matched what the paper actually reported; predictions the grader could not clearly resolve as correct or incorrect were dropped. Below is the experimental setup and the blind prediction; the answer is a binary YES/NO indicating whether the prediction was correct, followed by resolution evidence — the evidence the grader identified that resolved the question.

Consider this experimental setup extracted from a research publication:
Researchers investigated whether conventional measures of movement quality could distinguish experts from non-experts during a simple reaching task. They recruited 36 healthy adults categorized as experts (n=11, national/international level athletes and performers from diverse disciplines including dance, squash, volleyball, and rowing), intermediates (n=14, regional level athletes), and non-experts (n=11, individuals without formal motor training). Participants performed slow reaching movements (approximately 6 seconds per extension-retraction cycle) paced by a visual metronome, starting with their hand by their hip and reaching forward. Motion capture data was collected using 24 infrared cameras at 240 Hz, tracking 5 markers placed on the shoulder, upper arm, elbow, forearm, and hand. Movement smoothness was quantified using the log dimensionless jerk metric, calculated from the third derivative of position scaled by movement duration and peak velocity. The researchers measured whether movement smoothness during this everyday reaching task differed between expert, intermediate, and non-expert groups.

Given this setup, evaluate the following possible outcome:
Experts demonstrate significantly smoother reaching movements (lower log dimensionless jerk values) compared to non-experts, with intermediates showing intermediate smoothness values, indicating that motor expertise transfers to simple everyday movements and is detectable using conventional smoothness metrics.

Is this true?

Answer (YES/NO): NO